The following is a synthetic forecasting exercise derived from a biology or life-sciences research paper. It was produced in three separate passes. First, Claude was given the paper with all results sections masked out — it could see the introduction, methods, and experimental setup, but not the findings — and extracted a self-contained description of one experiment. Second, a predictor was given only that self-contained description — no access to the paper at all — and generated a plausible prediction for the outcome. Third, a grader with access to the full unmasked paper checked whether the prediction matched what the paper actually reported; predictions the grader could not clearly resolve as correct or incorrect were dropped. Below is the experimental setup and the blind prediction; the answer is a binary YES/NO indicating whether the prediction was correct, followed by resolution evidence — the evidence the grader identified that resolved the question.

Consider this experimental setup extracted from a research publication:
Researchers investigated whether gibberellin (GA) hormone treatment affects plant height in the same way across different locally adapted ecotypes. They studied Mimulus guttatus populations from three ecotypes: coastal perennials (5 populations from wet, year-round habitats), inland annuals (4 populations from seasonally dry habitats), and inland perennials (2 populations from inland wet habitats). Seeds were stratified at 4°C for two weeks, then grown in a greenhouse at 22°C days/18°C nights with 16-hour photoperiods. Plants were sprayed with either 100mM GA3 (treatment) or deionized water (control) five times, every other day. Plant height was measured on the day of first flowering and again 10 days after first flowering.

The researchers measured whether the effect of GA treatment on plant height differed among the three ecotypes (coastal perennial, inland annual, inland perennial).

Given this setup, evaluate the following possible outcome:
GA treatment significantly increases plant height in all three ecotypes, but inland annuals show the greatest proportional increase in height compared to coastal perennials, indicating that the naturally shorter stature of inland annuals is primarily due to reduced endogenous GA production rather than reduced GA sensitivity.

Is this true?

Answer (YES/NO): NO